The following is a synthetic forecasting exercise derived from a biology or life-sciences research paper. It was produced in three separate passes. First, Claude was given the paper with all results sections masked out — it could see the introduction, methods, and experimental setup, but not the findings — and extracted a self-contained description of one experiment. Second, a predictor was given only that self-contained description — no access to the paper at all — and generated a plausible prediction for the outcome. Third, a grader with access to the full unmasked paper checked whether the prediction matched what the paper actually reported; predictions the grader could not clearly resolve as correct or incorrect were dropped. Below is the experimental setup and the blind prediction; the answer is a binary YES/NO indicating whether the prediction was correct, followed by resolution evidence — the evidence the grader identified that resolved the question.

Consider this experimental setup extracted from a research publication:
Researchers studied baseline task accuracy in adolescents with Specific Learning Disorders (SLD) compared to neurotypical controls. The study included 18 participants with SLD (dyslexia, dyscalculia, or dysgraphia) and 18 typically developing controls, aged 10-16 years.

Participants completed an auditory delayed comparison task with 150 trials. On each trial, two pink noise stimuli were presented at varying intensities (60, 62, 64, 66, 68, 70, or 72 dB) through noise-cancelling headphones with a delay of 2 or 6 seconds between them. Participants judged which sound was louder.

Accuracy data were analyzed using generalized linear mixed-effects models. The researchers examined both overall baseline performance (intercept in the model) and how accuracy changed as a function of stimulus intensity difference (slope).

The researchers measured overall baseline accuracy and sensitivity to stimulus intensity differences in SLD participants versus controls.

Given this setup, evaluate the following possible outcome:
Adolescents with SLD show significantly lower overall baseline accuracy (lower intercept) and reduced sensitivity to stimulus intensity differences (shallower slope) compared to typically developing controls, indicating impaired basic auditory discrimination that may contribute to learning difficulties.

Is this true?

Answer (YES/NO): NO